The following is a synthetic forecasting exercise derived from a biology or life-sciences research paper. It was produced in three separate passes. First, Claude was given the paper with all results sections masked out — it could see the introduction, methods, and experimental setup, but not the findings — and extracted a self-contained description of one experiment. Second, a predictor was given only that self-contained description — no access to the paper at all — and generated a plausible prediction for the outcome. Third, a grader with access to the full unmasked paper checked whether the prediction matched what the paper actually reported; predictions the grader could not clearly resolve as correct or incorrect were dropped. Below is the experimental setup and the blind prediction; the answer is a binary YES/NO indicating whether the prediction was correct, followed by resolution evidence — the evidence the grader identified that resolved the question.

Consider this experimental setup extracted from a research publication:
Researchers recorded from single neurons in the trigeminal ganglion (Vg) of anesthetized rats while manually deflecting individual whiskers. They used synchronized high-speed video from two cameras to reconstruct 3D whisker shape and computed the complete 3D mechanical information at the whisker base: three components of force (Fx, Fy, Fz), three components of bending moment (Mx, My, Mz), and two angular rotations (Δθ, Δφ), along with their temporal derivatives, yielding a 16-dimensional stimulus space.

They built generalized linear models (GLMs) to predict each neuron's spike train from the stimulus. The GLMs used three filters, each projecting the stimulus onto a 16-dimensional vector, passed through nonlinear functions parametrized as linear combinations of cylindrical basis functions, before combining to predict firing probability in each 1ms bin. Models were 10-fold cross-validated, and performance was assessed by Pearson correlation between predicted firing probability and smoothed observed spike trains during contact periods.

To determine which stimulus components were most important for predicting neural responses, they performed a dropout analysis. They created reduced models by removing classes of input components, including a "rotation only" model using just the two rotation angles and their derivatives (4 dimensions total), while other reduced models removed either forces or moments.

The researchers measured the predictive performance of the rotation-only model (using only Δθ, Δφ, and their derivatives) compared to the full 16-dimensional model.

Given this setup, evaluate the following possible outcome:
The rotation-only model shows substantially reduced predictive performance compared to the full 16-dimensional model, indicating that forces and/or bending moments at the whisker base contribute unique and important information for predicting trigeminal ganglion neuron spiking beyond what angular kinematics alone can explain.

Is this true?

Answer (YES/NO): NO